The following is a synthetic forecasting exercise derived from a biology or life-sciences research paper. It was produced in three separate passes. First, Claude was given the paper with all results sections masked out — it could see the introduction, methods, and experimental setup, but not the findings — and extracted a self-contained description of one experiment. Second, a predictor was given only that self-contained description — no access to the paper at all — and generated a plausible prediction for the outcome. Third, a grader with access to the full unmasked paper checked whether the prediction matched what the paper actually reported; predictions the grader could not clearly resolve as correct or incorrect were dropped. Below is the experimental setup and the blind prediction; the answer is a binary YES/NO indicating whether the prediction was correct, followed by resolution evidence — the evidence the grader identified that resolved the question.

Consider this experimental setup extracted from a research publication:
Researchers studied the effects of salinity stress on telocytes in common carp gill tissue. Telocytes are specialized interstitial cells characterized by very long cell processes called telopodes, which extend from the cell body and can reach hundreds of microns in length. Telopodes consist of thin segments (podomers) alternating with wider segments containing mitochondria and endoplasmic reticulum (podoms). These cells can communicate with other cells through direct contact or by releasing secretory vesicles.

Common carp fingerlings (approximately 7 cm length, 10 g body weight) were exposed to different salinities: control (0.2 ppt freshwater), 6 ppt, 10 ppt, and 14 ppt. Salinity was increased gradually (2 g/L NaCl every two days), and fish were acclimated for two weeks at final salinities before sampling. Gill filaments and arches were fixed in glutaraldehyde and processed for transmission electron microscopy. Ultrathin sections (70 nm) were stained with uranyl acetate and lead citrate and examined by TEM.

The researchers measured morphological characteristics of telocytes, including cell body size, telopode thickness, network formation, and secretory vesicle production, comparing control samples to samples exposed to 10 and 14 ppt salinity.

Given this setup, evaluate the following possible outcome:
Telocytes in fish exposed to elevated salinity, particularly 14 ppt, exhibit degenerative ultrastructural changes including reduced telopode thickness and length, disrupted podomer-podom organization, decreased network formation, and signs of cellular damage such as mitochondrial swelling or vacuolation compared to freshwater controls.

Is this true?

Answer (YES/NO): NO